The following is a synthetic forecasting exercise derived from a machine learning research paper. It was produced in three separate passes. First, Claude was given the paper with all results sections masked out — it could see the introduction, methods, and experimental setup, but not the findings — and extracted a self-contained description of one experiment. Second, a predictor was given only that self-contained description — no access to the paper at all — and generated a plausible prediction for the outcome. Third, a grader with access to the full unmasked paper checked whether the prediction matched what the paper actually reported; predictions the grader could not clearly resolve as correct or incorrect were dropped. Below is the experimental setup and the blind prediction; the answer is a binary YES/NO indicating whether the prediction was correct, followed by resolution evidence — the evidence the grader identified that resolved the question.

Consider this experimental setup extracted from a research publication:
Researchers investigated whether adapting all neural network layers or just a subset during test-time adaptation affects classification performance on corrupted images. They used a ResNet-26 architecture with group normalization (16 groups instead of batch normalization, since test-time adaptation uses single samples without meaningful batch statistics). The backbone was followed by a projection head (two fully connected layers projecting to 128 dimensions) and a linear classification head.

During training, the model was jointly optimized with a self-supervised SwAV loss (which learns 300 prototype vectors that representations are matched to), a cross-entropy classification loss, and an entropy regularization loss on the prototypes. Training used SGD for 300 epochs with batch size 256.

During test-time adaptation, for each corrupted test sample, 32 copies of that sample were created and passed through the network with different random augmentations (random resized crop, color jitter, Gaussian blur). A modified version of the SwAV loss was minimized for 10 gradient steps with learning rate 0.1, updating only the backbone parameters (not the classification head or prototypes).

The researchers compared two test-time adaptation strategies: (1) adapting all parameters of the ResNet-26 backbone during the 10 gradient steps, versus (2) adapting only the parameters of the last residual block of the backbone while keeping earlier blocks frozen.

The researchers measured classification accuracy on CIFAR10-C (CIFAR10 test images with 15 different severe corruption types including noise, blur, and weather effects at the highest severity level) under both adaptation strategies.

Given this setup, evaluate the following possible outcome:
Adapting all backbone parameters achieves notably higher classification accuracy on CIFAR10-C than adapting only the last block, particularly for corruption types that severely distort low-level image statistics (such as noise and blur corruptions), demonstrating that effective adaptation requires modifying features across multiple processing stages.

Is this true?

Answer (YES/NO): NO